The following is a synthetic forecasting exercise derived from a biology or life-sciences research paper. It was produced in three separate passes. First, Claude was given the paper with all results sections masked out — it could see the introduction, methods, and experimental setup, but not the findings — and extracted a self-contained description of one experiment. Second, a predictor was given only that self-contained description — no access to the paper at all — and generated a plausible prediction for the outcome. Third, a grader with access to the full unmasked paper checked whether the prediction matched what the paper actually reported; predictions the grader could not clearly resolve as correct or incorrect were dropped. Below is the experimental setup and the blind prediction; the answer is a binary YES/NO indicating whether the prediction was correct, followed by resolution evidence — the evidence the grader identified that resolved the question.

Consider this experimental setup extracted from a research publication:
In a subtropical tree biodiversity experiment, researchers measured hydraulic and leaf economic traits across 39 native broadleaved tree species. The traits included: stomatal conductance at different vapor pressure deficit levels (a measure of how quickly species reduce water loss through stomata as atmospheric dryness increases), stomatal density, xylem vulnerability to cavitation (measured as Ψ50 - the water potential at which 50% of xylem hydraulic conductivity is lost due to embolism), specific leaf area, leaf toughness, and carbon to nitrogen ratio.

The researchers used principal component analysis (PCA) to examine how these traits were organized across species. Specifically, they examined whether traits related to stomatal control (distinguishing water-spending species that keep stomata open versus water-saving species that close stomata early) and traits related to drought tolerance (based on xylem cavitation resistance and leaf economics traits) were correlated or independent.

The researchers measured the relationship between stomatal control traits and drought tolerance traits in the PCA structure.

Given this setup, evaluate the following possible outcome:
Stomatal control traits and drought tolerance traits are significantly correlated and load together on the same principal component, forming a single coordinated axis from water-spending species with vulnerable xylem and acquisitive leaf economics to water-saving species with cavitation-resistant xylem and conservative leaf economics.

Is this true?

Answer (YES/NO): NO